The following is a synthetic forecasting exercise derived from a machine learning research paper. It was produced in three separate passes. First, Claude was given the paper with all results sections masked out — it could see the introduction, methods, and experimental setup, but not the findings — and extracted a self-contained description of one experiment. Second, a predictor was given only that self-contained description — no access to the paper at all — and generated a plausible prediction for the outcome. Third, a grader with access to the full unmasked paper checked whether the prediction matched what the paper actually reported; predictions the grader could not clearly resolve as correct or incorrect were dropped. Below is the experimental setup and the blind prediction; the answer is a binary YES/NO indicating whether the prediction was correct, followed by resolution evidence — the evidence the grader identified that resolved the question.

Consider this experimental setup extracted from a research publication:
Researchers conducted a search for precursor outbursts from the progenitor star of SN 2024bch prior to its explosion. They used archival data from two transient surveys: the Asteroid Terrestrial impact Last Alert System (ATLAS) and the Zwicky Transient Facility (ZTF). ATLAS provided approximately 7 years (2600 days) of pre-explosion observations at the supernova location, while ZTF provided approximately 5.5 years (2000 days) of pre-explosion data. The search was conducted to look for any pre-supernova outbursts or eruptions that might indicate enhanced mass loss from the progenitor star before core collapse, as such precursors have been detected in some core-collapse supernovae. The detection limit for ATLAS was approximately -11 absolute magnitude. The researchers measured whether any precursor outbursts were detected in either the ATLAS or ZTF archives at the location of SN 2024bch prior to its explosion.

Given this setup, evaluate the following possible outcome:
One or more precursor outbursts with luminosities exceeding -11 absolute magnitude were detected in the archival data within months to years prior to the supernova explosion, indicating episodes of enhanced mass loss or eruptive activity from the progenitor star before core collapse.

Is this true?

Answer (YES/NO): NO